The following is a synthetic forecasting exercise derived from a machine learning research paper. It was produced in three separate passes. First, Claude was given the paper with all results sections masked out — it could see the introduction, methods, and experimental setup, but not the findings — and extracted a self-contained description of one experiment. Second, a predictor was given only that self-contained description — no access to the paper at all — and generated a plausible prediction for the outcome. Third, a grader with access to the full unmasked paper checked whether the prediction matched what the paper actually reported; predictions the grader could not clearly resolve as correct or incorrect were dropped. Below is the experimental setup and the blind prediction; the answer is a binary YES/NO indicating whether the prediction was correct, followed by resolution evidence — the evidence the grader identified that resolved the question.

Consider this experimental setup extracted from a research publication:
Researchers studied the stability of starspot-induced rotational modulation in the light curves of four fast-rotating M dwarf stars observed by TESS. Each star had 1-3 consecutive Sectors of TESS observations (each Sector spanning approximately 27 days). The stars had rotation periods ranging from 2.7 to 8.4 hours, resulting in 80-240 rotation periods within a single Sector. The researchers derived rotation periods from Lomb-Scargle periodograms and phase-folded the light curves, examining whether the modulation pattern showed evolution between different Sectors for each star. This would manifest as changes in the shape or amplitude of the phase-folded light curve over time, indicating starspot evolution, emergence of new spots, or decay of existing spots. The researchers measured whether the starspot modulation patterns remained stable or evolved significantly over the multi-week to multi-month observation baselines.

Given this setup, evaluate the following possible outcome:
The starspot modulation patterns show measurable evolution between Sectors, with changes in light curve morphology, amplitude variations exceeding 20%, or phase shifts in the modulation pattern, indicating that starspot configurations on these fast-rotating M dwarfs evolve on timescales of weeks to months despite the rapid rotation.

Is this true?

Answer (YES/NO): NO